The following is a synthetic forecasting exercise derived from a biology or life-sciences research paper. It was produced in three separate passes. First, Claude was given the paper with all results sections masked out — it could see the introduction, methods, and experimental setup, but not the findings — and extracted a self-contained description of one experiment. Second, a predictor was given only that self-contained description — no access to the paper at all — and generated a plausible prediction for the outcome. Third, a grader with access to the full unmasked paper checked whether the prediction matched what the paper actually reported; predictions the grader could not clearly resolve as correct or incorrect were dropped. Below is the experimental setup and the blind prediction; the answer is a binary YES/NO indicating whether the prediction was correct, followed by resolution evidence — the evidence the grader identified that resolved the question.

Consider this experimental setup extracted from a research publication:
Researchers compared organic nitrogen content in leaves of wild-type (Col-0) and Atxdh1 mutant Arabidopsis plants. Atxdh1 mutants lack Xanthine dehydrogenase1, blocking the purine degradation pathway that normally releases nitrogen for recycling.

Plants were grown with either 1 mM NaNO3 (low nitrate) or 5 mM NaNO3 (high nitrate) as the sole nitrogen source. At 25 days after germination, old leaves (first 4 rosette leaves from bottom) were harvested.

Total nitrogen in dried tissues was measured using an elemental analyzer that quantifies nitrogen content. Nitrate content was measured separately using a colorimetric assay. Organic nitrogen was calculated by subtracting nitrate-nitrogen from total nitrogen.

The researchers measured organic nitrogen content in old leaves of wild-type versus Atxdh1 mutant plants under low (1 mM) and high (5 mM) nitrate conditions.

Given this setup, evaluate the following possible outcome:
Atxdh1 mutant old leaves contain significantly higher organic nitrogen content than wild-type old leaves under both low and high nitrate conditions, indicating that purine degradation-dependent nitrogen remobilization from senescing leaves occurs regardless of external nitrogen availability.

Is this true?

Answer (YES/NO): NO